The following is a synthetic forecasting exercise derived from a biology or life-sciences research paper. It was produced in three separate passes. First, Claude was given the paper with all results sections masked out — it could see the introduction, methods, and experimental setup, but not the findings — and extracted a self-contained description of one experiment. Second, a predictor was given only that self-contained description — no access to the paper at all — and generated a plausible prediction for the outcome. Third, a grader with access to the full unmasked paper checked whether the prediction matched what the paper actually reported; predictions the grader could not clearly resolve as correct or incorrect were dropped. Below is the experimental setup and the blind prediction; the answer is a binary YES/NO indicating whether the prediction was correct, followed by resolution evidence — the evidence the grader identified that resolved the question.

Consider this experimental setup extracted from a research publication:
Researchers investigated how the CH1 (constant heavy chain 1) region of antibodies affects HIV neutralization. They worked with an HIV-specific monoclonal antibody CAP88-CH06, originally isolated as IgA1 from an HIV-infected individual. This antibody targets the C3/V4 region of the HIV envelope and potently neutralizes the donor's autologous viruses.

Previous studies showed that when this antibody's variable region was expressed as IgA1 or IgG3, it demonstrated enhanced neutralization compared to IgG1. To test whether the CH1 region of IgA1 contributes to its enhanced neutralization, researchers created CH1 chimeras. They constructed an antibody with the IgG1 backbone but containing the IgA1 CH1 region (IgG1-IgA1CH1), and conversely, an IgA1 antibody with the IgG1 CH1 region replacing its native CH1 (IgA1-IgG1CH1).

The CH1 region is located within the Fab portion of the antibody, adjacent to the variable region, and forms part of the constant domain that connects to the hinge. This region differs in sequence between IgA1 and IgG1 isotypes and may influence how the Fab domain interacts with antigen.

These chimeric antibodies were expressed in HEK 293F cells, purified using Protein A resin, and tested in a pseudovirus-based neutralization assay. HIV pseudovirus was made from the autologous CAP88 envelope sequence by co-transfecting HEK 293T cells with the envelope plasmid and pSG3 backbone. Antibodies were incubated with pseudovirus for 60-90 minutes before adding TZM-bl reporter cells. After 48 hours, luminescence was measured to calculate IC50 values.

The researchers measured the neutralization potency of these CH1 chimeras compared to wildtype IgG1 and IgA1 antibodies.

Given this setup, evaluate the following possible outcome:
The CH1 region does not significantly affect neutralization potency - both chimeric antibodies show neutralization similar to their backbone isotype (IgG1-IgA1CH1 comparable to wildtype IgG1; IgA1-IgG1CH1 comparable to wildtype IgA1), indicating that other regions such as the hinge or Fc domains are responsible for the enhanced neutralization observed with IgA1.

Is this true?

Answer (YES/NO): NO